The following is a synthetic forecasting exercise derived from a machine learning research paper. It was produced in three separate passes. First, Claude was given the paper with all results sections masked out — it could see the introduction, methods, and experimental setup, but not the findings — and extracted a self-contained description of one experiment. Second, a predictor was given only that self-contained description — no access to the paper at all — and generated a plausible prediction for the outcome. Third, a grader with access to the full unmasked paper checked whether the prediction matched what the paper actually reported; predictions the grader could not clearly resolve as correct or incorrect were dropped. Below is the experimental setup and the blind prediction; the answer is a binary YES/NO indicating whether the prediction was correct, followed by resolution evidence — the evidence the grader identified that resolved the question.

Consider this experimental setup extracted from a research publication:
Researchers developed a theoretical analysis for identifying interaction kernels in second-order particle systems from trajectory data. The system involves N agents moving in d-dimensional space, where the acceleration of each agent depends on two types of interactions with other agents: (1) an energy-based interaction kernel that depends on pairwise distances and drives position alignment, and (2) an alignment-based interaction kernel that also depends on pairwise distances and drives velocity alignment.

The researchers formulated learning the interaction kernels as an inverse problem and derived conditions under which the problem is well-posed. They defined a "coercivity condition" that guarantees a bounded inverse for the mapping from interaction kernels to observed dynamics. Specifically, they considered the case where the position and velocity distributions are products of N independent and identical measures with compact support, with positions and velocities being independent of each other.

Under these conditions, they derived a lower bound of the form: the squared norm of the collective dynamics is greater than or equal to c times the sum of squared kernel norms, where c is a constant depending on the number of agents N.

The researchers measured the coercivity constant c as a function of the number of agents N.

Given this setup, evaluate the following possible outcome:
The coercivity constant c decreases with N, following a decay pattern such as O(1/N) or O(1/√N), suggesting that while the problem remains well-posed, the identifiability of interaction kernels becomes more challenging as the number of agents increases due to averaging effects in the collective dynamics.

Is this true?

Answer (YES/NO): YES